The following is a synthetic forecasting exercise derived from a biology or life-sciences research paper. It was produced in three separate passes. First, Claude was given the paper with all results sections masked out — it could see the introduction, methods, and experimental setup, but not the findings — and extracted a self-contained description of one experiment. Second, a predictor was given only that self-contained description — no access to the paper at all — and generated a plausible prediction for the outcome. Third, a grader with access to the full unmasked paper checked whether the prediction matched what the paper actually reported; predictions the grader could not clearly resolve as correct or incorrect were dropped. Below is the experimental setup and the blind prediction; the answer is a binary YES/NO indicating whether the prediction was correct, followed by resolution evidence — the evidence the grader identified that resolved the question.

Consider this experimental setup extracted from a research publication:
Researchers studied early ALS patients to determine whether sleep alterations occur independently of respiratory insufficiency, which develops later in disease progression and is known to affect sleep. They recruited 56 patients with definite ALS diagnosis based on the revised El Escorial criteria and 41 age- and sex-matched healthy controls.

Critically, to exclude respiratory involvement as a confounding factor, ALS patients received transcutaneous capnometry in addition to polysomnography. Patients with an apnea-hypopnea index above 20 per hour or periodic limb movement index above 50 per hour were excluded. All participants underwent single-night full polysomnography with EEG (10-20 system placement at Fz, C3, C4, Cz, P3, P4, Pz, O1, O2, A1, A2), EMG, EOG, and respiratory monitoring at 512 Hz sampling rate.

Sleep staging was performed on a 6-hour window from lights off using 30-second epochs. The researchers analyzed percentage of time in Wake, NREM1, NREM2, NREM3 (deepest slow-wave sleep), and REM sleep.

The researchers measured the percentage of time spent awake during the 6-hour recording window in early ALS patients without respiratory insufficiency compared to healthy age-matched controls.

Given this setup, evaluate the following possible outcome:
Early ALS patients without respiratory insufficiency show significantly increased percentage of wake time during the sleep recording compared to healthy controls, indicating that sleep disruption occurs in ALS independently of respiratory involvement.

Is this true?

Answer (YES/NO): YES